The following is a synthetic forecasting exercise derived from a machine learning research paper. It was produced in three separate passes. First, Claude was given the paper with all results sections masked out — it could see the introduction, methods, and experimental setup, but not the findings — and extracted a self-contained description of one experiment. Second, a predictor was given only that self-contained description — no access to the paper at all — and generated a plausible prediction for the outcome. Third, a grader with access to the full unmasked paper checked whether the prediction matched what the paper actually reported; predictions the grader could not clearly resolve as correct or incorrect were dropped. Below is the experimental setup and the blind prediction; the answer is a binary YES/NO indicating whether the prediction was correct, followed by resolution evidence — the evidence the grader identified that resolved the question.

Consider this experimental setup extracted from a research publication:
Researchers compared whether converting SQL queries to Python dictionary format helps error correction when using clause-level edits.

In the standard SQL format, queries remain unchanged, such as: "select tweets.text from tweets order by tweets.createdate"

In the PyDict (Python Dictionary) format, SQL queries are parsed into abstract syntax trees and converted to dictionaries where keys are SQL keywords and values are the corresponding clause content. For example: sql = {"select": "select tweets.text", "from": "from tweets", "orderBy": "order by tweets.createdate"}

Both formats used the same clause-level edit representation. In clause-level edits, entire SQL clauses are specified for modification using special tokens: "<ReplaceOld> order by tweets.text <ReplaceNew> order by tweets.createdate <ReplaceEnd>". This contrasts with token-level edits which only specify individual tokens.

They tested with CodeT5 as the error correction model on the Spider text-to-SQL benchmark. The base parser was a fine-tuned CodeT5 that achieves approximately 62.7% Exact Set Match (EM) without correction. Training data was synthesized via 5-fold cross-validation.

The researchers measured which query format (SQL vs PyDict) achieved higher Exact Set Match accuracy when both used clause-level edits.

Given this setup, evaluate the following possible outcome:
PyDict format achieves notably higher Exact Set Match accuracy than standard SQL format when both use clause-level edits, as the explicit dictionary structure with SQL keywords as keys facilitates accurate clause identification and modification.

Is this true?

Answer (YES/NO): NO